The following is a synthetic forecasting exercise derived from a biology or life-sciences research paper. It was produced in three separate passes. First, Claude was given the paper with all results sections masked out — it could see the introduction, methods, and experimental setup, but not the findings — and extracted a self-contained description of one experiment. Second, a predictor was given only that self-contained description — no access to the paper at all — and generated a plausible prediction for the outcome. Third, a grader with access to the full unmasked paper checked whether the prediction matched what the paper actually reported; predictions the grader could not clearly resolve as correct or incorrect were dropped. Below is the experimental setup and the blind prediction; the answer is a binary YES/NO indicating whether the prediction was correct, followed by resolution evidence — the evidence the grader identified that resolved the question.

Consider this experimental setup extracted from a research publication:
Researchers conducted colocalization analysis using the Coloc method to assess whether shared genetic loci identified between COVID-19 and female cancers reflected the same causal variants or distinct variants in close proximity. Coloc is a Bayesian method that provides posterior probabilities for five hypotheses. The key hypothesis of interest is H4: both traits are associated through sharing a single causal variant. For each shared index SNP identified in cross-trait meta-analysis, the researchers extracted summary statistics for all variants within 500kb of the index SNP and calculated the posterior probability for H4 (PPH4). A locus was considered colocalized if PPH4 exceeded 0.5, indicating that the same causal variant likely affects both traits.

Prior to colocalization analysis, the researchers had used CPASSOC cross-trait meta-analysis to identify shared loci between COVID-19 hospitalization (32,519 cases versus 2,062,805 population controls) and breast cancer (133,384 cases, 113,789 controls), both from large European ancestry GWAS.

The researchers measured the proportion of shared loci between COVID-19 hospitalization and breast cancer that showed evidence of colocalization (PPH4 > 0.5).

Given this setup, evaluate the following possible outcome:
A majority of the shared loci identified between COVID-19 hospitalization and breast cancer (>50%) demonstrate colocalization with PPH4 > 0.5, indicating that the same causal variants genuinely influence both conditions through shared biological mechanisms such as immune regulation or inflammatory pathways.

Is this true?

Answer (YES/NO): NO